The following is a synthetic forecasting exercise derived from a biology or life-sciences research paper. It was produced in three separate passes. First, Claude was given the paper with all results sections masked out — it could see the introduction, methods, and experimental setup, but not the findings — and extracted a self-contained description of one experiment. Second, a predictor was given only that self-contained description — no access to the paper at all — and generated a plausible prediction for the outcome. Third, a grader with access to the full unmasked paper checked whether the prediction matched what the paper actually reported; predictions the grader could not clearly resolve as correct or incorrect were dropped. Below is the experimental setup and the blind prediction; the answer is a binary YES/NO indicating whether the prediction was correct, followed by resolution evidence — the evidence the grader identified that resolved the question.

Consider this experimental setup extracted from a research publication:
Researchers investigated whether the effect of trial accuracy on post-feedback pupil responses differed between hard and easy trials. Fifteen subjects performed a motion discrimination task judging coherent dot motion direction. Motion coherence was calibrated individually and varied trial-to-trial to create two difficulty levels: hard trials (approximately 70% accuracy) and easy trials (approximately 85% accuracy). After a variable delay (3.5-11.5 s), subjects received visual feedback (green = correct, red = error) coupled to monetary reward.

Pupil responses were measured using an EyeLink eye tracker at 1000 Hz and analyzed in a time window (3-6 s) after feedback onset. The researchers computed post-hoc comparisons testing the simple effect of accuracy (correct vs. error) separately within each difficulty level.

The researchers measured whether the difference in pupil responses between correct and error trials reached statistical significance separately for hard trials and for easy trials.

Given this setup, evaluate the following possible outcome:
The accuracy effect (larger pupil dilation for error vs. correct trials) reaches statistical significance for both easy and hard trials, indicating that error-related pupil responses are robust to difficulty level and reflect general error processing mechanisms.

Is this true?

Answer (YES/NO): NO